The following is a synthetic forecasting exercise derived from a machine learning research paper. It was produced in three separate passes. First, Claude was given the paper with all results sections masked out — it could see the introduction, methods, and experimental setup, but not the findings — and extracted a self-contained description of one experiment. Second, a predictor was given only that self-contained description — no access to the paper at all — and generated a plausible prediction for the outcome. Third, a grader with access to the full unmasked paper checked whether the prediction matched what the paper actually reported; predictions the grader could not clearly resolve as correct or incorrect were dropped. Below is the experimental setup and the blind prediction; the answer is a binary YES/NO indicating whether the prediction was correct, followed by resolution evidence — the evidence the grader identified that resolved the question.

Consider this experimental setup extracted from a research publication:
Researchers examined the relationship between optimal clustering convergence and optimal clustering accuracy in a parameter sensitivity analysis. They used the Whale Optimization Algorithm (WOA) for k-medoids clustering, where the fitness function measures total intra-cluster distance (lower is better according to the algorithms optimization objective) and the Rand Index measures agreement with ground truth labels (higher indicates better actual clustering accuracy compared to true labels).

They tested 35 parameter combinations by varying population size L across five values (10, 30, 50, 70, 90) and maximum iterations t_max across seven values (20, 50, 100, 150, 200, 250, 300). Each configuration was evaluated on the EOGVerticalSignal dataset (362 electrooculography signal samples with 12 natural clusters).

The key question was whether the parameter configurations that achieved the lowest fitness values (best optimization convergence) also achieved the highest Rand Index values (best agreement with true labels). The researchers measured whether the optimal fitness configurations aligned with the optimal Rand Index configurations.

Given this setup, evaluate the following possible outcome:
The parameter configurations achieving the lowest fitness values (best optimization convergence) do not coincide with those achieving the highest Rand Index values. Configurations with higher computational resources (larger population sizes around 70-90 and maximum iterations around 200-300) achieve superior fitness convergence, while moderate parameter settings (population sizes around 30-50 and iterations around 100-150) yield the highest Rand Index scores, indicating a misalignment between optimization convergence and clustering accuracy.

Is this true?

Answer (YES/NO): NO